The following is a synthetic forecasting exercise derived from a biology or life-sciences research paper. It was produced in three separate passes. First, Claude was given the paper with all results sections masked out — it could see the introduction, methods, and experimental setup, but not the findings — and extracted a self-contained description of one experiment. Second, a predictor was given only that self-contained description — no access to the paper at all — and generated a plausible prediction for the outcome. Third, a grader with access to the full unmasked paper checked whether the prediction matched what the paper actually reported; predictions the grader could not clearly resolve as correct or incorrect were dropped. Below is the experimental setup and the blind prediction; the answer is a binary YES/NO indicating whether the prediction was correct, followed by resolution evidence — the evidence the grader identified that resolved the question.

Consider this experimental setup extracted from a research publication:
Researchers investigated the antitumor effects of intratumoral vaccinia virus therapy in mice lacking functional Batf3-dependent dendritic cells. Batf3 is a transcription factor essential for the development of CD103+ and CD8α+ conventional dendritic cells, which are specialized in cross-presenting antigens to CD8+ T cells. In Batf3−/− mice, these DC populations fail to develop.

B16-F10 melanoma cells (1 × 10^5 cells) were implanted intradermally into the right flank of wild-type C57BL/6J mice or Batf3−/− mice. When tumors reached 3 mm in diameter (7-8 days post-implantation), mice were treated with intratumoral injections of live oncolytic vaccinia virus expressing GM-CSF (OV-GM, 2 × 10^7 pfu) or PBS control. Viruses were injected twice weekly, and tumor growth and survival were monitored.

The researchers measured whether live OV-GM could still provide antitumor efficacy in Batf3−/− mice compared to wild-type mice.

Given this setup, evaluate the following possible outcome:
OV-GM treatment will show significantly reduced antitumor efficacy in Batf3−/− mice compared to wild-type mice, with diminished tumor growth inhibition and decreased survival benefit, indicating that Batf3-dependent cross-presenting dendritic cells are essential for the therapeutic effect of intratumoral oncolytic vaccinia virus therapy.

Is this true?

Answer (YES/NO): YES